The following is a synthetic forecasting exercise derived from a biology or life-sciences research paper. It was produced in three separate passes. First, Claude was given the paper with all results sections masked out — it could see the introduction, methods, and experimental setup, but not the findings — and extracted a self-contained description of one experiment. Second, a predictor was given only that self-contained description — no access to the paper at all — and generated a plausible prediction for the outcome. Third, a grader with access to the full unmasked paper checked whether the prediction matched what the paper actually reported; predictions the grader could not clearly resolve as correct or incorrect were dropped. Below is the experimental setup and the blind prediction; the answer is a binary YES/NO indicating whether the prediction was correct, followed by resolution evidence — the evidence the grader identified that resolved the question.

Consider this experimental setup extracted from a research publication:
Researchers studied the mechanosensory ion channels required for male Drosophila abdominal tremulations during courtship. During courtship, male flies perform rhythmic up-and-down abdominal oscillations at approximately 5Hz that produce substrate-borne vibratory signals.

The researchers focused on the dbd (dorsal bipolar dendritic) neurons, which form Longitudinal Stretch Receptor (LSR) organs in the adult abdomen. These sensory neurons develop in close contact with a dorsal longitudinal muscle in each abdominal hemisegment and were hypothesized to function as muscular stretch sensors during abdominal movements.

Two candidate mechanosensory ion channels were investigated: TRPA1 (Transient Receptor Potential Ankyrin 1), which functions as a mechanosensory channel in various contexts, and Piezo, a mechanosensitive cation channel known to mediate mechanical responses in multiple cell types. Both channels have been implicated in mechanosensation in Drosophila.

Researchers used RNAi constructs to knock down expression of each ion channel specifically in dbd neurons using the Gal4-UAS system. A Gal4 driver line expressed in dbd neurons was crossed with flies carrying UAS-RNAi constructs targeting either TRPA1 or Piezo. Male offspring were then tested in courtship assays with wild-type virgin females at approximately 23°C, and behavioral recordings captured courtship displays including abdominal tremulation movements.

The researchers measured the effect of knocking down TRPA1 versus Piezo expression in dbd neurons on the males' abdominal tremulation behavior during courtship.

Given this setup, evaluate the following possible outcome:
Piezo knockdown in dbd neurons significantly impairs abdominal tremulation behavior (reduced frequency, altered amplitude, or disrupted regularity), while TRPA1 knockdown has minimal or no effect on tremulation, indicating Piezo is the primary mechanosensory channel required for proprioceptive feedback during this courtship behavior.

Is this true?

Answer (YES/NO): NO